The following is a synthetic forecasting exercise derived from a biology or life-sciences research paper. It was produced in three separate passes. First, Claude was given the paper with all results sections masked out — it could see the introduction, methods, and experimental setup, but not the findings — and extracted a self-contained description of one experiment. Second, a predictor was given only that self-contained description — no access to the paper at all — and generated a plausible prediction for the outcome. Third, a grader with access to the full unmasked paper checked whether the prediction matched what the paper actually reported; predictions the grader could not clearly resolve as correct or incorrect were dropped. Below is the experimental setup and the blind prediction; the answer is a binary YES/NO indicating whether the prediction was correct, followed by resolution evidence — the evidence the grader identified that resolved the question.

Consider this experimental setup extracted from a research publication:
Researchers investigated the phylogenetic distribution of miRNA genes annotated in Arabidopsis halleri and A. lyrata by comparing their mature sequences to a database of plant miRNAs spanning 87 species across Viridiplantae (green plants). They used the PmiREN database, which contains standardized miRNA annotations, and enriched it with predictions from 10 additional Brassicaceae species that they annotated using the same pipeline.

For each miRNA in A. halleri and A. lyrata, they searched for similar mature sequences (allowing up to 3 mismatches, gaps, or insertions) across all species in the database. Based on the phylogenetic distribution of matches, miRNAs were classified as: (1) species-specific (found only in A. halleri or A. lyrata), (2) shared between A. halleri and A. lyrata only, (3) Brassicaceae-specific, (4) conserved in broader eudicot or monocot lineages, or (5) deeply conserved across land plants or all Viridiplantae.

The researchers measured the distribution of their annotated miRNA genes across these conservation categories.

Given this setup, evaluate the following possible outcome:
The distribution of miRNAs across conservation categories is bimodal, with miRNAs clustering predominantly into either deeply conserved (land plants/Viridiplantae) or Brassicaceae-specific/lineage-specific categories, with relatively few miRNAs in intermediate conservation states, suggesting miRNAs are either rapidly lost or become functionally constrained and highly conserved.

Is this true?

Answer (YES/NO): NO